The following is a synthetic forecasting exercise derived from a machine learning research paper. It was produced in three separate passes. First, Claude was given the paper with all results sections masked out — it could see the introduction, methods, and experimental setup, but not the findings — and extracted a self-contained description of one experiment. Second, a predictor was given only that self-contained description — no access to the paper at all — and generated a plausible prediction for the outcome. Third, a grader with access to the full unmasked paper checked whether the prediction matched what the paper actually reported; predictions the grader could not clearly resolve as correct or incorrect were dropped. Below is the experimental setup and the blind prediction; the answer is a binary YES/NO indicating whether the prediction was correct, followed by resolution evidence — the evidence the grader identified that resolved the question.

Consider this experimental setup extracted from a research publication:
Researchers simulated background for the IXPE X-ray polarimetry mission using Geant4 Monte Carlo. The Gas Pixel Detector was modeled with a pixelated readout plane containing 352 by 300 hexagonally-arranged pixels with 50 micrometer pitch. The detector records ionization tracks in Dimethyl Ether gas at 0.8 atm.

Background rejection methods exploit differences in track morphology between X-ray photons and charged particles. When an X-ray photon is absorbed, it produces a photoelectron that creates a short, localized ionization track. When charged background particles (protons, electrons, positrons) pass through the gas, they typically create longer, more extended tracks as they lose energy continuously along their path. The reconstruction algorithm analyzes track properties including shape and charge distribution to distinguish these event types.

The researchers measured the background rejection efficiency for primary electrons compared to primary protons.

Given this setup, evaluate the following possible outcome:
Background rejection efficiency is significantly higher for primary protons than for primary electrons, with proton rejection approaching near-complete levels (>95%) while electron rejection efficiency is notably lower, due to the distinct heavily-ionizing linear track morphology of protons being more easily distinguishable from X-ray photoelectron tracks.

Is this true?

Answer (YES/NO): NO